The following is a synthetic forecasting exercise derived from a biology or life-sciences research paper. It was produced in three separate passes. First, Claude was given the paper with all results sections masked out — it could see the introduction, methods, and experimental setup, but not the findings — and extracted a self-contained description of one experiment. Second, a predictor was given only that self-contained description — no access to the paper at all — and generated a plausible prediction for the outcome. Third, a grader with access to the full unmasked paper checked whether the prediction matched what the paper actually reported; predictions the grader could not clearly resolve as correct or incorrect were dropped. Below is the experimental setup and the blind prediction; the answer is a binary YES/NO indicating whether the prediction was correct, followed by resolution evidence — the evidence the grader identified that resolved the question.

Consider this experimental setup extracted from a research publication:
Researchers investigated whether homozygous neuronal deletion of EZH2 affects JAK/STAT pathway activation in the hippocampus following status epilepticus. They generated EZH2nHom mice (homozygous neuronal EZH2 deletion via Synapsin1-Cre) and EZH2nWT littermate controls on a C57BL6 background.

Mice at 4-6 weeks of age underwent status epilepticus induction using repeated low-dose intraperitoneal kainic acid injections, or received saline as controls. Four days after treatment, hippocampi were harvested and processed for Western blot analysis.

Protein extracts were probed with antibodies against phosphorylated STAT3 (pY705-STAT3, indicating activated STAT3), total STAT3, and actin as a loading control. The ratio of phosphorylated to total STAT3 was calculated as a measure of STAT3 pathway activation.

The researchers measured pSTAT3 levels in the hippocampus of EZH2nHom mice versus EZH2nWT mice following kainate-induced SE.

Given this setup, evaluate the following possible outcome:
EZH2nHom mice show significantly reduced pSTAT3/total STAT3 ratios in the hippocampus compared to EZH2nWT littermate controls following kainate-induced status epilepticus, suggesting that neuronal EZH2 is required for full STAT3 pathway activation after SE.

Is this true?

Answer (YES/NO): NO